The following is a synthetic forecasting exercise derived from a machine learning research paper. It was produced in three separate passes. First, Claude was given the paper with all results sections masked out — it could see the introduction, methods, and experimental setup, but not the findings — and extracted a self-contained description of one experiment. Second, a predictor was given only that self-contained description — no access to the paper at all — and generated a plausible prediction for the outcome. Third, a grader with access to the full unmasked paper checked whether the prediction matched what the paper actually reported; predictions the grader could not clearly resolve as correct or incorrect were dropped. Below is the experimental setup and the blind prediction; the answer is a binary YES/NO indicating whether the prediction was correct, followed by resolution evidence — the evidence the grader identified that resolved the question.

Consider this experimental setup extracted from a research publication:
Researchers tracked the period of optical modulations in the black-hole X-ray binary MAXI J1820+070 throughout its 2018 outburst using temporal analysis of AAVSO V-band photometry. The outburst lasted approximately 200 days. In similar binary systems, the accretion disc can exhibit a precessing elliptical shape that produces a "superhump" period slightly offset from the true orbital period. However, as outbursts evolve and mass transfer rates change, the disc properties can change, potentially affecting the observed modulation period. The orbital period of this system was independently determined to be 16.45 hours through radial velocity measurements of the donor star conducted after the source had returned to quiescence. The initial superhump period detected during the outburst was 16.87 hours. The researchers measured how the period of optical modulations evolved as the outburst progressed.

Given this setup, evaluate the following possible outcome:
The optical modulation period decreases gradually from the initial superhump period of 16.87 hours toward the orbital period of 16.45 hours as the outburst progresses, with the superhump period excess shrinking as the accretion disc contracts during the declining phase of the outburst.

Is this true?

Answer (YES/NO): NO